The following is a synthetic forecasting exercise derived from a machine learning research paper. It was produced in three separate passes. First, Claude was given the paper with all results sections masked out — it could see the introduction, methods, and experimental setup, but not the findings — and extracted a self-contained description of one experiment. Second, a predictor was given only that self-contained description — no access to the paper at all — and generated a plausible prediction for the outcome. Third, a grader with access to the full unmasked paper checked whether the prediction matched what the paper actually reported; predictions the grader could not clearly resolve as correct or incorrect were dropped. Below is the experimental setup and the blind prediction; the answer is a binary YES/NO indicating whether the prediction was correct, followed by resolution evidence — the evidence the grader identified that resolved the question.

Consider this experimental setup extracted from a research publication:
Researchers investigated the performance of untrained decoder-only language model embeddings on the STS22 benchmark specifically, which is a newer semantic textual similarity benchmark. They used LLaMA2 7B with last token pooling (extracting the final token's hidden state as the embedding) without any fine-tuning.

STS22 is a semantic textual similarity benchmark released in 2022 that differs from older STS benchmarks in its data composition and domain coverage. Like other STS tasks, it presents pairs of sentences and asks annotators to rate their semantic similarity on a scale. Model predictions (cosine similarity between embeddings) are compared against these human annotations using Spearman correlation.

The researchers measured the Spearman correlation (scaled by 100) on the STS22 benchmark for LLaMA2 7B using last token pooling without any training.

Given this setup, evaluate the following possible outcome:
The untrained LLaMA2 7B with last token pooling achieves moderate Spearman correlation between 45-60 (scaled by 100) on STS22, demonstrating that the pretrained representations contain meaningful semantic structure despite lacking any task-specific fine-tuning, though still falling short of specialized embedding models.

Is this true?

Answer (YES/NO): NO